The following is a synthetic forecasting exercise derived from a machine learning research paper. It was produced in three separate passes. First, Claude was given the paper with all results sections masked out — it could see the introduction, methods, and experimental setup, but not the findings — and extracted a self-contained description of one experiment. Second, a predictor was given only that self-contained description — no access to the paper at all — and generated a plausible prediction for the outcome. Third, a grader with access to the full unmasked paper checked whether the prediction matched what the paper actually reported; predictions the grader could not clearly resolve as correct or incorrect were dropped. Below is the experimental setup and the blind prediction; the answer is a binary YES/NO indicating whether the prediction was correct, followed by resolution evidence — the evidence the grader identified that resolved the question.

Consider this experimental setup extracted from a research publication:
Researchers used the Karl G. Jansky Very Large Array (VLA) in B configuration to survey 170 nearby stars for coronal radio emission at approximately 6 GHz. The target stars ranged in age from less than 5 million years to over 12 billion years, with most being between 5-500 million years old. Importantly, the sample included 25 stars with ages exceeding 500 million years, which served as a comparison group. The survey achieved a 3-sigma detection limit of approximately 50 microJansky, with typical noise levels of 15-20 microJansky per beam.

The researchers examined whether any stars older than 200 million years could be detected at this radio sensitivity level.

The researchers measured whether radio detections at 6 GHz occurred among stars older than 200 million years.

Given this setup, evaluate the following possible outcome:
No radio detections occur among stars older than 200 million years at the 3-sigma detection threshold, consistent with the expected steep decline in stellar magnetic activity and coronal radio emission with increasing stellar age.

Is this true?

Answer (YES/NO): YES